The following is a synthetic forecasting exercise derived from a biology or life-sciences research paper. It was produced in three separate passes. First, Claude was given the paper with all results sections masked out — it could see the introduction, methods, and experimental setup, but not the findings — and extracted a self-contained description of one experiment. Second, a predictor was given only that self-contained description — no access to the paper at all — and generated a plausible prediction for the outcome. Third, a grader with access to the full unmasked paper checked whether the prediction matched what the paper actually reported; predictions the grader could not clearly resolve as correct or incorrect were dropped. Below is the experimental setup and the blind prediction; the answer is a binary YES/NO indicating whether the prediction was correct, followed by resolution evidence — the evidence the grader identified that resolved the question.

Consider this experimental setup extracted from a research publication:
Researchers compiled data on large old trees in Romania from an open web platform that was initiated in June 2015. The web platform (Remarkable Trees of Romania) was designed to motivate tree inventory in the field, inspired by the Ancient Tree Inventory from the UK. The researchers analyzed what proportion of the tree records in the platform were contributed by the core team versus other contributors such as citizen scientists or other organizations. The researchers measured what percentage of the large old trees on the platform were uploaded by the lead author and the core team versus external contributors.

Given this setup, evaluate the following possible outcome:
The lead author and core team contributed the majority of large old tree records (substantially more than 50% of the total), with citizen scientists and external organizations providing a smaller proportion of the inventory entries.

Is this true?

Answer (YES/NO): YES